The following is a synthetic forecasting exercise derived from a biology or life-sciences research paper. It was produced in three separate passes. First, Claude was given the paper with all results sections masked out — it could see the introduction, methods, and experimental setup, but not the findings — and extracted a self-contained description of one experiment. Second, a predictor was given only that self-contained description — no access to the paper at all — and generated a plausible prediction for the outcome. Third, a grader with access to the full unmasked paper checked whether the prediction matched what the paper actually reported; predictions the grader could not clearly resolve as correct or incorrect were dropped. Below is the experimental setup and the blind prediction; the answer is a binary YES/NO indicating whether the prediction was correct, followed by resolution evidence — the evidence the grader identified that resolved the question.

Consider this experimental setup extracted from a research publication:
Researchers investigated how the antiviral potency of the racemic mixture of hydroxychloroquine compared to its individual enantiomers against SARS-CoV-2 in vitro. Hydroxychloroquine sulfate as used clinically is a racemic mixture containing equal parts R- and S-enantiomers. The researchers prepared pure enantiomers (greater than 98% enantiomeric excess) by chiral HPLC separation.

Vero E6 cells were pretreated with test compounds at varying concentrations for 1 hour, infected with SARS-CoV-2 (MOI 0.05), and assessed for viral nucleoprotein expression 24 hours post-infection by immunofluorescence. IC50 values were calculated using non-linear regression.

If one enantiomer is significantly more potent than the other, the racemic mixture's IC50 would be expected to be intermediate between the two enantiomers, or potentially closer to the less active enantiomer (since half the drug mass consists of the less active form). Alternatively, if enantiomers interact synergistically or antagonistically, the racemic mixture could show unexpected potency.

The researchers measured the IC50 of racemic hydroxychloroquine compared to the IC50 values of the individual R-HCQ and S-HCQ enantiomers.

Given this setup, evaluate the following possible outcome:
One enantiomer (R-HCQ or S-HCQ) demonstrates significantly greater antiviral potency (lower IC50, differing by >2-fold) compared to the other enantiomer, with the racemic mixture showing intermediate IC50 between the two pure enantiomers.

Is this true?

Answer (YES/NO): NO